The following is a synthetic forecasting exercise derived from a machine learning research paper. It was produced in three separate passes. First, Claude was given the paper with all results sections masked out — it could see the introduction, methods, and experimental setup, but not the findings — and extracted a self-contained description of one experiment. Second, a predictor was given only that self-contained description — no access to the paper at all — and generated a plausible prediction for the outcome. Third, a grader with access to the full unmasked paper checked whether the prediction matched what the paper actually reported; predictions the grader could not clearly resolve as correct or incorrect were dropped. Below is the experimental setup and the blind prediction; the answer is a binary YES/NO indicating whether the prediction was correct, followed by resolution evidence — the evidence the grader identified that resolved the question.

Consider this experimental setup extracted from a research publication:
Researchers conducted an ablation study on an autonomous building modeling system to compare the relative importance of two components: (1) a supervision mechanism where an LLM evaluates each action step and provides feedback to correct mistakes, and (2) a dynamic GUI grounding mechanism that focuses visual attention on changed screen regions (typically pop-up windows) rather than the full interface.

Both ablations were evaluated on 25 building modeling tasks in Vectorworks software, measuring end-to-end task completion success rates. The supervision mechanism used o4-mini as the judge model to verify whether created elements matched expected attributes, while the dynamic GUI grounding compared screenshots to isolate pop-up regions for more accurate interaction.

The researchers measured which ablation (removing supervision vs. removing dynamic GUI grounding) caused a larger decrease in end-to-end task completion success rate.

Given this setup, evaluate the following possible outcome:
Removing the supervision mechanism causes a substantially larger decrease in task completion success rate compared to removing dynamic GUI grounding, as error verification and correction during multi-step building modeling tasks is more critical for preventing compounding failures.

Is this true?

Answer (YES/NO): NO